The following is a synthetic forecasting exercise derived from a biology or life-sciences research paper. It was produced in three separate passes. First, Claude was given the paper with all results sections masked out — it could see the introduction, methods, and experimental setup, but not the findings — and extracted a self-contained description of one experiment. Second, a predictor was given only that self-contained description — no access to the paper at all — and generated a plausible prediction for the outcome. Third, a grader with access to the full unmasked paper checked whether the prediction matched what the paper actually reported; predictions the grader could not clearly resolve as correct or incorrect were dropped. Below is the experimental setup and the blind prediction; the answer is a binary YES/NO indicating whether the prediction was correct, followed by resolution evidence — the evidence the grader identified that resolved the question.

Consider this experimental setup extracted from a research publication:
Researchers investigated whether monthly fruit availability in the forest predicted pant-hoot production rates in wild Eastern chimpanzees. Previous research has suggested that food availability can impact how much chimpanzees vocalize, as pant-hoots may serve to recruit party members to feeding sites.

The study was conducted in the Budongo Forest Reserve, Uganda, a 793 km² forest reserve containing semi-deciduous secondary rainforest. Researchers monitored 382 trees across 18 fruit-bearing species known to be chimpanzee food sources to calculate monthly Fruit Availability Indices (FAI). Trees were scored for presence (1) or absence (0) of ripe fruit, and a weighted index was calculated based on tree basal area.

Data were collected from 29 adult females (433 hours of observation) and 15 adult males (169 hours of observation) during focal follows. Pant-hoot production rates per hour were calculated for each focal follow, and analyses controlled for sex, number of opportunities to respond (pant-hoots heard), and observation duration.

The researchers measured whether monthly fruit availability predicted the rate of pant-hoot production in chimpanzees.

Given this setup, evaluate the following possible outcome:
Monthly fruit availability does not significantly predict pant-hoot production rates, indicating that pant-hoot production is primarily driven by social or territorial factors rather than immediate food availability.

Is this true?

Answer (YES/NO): YES